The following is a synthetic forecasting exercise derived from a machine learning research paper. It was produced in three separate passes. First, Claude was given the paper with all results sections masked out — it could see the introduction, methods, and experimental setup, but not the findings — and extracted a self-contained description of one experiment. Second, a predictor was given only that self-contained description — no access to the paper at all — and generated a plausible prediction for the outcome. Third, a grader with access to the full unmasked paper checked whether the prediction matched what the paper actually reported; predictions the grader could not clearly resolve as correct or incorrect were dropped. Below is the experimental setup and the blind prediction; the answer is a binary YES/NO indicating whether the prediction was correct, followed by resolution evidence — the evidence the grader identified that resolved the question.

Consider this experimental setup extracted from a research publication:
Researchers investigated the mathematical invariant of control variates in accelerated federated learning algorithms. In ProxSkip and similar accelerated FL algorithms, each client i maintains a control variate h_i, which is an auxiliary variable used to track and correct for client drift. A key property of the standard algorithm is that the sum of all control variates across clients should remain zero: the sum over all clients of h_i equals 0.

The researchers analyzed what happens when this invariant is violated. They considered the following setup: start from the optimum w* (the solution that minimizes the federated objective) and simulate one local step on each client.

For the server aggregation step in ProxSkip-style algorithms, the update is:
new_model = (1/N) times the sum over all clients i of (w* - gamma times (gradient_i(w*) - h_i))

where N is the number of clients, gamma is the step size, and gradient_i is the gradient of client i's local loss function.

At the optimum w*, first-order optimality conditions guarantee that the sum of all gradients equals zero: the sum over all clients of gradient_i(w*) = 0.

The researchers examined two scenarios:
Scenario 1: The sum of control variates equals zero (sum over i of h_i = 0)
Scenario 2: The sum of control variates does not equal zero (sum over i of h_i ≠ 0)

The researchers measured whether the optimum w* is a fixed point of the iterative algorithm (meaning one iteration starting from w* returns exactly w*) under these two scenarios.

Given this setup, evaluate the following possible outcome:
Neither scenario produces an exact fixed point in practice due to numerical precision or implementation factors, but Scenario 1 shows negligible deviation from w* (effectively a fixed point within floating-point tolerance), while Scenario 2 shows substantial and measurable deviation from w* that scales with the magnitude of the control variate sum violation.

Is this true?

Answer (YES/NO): NO